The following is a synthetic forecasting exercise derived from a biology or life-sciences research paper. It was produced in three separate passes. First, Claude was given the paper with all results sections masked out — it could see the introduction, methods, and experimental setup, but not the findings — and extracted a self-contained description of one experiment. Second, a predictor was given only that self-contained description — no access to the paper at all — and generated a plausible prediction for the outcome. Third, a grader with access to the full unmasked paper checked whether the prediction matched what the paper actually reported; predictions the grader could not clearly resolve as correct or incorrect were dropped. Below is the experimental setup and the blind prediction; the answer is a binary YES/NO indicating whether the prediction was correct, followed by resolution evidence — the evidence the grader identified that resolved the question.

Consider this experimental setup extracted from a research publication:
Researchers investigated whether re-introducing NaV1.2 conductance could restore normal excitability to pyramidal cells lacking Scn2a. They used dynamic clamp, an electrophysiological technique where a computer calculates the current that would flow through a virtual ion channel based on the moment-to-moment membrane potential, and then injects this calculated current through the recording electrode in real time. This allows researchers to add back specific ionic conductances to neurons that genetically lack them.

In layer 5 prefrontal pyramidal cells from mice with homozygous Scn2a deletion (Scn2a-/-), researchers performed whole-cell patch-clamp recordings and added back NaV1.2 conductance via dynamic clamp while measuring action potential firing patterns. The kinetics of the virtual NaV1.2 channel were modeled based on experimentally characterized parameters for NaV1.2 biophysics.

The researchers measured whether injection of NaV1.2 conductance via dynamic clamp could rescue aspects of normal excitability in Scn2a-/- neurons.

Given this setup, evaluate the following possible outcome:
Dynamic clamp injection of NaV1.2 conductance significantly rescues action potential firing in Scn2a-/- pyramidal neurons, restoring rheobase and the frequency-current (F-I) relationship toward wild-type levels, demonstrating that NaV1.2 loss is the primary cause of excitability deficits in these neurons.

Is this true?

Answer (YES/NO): NO